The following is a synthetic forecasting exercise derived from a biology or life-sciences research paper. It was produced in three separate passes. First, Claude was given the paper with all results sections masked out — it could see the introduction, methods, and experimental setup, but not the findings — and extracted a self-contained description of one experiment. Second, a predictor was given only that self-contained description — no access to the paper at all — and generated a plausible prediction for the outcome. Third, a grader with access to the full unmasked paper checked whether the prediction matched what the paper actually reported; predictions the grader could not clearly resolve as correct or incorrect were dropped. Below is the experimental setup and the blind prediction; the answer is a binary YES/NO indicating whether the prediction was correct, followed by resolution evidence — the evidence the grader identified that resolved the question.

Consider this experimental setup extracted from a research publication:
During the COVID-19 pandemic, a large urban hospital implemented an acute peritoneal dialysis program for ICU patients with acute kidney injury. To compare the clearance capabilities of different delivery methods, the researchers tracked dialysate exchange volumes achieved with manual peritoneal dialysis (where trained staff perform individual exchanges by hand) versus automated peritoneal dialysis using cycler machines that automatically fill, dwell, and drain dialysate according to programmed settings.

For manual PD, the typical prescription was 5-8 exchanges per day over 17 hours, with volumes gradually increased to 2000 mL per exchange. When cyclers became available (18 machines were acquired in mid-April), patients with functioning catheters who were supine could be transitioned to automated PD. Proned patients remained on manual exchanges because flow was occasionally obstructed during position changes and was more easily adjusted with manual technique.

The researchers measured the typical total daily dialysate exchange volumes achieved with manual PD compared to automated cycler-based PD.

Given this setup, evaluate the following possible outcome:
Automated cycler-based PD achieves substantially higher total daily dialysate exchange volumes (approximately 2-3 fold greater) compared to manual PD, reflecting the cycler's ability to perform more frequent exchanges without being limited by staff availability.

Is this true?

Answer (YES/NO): NO